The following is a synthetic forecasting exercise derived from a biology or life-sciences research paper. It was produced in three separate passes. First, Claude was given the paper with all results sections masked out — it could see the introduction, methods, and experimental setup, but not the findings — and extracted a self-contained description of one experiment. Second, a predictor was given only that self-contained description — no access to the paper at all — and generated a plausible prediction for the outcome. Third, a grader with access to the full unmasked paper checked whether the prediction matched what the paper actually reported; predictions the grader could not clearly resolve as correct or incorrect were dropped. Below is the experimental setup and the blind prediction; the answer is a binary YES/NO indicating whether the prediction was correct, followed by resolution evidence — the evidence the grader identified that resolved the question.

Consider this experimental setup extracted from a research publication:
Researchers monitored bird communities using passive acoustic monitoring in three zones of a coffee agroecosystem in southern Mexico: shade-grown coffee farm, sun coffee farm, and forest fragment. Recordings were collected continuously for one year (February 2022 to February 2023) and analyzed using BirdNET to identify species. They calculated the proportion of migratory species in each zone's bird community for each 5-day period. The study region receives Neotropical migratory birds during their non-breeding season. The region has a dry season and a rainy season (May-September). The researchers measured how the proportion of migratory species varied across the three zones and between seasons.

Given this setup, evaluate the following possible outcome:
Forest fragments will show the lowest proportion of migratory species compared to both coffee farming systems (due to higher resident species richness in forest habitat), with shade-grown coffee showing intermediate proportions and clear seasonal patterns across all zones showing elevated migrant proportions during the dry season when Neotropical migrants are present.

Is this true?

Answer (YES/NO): YES